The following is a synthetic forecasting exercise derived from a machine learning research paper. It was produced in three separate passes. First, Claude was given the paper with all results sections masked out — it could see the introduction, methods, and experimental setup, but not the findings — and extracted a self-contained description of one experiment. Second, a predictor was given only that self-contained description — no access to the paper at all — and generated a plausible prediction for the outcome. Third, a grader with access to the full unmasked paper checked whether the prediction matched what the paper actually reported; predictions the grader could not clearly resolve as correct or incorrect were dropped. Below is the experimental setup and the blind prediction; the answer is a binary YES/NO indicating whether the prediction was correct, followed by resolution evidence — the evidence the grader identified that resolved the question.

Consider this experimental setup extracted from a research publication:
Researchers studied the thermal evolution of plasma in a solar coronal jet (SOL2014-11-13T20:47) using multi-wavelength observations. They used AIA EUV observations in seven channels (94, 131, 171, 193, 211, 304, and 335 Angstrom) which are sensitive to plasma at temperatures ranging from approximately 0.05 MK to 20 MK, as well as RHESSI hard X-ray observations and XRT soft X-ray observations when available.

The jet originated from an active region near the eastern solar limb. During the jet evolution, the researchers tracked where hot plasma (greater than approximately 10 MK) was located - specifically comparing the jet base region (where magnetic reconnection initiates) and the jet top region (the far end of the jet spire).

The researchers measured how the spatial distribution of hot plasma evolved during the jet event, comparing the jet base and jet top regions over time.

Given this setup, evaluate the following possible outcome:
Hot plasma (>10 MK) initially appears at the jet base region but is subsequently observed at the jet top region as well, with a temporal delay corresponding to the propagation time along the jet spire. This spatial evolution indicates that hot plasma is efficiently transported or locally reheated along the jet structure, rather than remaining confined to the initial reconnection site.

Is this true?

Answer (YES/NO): NO